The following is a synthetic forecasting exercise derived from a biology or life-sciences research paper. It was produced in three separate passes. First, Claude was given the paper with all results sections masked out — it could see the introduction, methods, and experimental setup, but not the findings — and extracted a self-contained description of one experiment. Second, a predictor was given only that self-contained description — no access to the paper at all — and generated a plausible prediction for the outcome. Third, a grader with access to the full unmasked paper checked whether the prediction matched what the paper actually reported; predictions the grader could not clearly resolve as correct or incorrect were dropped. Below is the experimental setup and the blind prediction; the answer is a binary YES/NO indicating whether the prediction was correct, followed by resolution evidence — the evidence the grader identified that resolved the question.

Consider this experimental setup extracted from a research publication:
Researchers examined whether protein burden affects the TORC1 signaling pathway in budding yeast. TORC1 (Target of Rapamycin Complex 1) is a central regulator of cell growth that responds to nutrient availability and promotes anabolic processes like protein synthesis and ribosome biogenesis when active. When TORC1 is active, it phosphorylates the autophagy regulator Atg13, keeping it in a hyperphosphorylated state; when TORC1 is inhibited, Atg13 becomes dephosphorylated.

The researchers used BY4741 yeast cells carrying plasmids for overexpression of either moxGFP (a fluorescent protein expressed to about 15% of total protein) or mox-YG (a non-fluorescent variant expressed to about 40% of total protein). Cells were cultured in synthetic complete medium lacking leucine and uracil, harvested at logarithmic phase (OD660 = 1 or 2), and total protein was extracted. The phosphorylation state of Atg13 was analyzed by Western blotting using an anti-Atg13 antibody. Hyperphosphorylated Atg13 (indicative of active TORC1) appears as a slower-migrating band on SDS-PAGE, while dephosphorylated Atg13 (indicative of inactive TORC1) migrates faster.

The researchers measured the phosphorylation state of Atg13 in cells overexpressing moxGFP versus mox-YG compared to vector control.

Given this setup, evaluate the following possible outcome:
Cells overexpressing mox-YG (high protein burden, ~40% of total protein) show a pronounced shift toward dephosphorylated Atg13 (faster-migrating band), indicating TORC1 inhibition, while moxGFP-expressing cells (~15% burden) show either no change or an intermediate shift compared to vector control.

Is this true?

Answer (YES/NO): NO